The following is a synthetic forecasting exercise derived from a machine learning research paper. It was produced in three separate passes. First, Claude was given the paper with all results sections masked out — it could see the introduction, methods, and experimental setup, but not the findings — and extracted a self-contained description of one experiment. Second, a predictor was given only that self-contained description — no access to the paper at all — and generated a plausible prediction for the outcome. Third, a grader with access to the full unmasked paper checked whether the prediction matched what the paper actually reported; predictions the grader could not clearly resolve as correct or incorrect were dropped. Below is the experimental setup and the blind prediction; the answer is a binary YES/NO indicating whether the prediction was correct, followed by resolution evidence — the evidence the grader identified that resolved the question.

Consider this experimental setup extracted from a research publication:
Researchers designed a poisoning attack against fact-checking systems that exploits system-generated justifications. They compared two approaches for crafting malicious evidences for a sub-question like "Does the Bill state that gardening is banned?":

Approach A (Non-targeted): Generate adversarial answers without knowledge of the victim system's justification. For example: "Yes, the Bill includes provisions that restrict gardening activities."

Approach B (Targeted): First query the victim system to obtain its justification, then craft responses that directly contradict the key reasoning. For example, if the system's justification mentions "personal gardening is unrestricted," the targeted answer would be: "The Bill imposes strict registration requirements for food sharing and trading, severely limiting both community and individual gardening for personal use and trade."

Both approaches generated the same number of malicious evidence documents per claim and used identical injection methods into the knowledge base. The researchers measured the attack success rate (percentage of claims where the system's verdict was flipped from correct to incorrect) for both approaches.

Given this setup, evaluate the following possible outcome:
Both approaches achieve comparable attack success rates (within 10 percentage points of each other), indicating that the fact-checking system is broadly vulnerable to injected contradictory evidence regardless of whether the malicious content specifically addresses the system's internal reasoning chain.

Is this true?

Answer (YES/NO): YES